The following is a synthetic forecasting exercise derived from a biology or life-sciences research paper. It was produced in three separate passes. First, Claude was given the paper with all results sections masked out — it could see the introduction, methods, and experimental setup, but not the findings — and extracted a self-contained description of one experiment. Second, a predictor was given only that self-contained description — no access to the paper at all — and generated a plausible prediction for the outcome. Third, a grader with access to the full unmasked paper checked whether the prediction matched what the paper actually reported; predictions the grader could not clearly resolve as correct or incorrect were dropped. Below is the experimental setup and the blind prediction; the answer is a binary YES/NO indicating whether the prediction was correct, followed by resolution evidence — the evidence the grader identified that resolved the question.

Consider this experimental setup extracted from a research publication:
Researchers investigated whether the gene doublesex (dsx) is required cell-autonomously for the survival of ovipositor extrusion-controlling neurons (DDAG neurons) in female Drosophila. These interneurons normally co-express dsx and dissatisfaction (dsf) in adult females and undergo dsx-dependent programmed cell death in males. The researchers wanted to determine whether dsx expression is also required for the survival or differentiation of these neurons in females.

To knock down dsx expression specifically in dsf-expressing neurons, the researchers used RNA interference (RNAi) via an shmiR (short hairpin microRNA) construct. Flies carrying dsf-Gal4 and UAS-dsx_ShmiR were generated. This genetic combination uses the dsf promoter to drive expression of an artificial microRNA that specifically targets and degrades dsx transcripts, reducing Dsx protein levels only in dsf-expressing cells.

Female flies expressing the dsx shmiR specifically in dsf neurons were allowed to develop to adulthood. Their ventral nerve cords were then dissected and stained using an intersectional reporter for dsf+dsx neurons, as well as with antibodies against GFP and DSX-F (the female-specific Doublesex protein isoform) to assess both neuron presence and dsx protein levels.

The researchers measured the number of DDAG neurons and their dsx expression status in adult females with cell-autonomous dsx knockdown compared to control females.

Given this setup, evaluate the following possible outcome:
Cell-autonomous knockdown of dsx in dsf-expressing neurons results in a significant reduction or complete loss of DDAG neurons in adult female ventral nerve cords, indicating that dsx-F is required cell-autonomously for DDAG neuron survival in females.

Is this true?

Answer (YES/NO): NO